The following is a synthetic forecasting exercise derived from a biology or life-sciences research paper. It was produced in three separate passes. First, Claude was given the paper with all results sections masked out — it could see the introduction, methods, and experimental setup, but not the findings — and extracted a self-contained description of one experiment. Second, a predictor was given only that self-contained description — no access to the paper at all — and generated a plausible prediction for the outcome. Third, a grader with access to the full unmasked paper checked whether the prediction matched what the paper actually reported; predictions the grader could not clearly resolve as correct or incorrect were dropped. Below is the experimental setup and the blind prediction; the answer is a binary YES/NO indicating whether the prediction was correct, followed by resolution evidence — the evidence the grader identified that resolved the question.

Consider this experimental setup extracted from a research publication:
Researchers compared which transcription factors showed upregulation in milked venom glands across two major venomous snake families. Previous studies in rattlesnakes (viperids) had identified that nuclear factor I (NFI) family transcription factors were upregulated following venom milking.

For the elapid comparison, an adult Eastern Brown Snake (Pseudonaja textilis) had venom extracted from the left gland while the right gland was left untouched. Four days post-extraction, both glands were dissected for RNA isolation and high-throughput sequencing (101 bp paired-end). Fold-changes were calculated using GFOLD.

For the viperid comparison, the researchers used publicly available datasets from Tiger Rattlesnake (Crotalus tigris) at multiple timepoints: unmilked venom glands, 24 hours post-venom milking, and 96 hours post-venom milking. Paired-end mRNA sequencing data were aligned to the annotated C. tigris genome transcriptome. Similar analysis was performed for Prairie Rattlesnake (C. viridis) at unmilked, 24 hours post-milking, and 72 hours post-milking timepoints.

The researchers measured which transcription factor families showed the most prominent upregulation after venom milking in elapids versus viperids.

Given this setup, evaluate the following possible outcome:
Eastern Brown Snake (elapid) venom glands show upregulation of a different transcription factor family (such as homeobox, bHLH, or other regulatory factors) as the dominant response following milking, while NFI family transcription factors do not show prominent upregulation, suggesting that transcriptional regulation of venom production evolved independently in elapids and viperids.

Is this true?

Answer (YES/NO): YES